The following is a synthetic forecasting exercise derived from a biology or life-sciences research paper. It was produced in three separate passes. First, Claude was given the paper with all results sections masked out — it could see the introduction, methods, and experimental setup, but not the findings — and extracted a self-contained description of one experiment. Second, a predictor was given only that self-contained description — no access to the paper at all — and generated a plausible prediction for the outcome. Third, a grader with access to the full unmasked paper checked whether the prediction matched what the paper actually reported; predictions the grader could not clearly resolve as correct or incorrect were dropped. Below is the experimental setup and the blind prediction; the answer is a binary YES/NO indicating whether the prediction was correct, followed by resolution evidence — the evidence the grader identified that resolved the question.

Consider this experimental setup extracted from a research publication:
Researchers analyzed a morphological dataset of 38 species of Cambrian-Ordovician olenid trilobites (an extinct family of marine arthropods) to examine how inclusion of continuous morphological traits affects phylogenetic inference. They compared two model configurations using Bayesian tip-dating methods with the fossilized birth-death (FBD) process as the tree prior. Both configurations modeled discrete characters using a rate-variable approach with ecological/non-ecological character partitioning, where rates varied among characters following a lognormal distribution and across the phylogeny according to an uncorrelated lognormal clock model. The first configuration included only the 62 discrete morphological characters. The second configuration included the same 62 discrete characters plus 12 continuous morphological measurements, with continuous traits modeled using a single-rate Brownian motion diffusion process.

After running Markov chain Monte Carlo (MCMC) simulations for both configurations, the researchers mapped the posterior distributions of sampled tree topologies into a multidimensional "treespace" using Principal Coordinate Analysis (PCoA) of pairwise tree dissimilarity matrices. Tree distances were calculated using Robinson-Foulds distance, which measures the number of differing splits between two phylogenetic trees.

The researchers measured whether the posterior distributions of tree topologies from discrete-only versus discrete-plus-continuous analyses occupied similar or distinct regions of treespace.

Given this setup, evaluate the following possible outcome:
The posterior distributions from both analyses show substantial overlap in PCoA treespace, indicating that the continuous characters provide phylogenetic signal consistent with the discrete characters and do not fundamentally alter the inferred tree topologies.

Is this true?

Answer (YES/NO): NO